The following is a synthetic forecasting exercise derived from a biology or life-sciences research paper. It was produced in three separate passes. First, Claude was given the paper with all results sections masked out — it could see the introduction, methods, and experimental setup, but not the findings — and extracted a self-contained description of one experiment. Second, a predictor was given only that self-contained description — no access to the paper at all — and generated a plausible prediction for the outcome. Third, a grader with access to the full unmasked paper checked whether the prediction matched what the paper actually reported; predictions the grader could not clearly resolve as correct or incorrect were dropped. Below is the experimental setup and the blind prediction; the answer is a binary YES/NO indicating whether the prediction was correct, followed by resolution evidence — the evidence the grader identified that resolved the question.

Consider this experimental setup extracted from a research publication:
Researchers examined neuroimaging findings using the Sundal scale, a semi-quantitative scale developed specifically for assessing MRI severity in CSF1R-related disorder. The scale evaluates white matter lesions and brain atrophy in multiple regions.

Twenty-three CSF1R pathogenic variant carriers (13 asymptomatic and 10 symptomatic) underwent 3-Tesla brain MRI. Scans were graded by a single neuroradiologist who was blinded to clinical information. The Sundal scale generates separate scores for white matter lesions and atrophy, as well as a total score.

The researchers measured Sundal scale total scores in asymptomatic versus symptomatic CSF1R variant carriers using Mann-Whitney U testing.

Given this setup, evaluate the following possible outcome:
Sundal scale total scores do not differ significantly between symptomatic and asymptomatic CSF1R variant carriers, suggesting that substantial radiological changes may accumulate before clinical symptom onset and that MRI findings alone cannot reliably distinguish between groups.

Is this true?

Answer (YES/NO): NO